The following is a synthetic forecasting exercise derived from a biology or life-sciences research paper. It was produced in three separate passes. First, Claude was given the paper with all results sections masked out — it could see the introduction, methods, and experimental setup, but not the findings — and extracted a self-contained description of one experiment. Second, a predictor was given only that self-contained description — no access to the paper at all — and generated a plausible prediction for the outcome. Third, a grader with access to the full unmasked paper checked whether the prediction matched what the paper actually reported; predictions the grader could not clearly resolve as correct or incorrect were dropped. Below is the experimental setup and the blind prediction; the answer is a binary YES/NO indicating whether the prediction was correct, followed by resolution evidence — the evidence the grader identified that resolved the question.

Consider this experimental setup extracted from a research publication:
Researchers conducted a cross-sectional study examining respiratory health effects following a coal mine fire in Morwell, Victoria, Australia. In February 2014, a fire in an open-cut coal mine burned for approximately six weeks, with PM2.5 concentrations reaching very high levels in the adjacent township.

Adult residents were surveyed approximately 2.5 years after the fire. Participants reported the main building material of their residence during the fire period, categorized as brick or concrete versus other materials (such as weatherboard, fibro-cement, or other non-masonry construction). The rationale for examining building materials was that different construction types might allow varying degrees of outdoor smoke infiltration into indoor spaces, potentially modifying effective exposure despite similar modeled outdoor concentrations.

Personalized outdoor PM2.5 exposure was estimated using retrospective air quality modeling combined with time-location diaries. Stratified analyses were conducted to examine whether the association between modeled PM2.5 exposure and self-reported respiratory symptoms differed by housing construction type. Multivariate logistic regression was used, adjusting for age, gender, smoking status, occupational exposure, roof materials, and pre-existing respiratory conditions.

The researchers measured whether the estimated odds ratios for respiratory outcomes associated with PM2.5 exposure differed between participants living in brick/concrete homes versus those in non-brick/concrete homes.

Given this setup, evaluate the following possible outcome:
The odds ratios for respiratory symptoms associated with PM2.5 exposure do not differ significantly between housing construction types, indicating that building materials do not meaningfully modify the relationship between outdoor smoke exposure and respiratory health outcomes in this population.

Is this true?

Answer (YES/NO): NO